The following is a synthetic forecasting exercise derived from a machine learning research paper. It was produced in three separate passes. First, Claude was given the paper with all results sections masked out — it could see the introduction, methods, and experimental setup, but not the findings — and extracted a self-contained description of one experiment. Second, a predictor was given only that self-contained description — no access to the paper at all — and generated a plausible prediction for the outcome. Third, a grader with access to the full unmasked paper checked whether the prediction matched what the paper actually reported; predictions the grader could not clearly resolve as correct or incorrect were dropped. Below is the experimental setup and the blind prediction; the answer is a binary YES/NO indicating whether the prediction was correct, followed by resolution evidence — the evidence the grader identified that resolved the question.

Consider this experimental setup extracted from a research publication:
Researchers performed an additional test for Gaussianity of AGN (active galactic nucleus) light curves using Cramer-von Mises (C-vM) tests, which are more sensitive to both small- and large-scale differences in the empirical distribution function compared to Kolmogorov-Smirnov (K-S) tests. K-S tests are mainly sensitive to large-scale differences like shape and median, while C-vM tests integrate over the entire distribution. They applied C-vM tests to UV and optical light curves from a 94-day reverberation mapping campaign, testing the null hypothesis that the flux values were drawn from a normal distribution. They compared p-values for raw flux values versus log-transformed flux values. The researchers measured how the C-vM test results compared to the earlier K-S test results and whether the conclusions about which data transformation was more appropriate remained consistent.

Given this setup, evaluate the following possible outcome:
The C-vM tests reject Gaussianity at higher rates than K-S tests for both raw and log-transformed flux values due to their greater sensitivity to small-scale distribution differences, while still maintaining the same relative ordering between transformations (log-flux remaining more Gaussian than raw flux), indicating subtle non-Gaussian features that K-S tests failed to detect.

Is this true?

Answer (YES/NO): NO